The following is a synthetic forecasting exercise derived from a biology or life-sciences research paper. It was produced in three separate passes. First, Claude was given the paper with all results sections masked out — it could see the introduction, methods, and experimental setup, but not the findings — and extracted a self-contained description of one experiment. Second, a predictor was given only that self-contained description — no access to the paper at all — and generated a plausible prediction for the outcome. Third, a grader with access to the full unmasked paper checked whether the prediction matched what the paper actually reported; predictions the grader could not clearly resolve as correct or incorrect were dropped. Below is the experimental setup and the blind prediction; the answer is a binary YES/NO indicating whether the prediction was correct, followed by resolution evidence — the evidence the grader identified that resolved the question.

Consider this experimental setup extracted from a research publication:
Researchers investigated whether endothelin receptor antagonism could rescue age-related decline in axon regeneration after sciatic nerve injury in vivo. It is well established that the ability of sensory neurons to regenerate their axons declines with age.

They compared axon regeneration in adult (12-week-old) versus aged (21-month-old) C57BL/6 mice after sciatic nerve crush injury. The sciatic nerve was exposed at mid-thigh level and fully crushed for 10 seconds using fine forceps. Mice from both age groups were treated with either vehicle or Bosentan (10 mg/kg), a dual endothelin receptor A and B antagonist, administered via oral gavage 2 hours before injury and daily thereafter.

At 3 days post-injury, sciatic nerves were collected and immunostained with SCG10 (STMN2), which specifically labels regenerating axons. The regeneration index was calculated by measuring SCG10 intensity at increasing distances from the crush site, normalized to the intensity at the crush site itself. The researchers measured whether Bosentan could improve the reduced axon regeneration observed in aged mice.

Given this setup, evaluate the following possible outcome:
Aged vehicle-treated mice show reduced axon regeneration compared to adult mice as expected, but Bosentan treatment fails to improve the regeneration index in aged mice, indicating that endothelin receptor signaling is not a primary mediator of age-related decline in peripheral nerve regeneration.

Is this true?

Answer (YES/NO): NO